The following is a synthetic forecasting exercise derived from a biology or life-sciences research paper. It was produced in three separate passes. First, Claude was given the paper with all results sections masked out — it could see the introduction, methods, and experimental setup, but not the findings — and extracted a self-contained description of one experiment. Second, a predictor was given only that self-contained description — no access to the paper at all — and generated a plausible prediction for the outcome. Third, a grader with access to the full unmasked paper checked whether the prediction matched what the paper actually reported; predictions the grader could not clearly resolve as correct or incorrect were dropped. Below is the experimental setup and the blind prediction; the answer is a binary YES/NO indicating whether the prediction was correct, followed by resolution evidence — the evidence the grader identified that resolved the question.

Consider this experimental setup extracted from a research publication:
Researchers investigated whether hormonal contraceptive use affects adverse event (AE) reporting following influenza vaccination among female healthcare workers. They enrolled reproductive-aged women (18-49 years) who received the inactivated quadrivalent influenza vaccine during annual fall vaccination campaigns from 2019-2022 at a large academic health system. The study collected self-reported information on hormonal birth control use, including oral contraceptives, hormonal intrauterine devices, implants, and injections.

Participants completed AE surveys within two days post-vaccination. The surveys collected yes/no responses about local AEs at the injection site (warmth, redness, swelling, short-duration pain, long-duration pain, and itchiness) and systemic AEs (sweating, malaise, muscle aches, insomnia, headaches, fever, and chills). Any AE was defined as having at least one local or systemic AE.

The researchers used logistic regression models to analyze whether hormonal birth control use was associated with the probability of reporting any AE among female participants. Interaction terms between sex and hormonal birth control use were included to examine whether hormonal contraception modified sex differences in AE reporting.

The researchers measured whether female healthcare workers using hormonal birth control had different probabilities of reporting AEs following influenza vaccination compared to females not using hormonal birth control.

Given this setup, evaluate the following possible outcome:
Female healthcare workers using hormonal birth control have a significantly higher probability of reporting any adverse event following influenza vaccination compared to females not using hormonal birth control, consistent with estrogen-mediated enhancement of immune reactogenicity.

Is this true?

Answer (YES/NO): NO